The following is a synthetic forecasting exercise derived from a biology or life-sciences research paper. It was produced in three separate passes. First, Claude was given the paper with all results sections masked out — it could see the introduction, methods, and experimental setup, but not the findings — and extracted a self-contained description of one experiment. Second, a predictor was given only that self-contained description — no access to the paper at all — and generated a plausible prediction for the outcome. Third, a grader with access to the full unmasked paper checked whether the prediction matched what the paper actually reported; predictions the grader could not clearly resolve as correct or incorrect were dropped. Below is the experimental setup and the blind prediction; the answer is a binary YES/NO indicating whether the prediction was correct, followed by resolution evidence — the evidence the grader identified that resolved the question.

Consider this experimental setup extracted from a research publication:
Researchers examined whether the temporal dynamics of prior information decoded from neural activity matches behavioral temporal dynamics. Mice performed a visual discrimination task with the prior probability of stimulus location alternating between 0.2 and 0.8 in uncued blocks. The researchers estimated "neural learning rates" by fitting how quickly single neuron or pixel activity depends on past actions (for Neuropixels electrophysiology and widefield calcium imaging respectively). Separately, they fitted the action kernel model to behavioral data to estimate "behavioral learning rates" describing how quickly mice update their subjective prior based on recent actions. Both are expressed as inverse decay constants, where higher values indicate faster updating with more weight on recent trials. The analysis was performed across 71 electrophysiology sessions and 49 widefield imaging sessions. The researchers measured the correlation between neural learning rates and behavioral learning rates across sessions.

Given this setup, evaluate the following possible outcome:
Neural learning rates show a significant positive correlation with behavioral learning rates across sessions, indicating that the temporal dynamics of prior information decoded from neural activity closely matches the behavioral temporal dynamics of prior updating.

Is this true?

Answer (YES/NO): YES